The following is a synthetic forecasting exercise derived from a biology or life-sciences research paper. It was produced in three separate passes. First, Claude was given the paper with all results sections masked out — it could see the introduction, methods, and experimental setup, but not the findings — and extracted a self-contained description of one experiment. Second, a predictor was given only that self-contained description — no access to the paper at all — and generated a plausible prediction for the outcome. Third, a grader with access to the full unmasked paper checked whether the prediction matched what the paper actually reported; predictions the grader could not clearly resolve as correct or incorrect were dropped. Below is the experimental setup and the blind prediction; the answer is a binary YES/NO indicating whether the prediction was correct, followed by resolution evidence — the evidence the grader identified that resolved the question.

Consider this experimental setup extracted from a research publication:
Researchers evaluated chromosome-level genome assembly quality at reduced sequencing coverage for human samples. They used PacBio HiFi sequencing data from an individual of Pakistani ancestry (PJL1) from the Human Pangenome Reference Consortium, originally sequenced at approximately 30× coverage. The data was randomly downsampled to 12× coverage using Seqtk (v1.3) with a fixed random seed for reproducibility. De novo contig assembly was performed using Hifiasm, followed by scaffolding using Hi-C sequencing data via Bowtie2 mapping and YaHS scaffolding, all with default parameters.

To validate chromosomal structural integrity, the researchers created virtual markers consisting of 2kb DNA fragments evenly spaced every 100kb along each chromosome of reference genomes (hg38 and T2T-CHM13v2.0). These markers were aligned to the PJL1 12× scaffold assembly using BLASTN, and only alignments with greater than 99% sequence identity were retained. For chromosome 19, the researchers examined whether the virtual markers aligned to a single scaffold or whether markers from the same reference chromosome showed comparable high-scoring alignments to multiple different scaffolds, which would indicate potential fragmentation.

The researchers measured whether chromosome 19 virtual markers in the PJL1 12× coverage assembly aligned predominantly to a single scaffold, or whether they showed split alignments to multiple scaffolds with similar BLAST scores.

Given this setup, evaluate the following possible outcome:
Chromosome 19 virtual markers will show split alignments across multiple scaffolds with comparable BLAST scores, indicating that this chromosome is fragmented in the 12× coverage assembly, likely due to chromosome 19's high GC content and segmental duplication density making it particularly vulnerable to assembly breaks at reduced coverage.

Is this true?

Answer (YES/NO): YES